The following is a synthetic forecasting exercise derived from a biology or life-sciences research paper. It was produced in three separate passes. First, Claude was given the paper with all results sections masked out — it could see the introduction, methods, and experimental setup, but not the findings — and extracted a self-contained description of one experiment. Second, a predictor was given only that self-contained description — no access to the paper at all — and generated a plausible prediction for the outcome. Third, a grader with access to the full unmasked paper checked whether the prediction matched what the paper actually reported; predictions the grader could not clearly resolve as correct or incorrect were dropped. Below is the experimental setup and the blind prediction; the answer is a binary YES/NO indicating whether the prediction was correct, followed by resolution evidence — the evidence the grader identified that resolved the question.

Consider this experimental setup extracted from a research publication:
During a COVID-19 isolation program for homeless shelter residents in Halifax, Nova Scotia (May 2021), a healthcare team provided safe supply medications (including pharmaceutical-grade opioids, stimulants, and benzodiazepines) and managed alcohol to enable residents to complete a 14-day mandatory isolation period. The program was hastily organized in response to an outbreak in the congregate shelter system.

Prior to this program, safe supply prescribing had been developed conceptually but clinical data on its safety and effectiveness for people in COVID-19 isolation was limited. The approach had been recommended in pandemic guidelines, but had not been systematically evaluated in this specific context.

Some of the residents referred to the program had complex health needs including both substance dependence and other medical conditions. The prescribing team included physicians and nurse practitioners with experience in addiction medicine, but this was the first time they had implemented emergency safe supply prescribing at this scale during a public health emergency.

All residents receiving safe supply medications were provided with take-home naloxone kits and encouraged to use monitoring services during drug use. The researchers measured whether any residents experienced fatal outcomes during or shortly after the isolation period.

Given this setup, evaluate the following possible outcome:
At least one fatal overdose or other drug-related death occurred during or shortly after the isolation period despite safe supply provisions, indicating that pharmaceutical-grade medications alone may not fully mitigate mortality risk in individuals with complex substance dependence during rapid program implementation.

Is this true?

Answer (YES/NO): NO